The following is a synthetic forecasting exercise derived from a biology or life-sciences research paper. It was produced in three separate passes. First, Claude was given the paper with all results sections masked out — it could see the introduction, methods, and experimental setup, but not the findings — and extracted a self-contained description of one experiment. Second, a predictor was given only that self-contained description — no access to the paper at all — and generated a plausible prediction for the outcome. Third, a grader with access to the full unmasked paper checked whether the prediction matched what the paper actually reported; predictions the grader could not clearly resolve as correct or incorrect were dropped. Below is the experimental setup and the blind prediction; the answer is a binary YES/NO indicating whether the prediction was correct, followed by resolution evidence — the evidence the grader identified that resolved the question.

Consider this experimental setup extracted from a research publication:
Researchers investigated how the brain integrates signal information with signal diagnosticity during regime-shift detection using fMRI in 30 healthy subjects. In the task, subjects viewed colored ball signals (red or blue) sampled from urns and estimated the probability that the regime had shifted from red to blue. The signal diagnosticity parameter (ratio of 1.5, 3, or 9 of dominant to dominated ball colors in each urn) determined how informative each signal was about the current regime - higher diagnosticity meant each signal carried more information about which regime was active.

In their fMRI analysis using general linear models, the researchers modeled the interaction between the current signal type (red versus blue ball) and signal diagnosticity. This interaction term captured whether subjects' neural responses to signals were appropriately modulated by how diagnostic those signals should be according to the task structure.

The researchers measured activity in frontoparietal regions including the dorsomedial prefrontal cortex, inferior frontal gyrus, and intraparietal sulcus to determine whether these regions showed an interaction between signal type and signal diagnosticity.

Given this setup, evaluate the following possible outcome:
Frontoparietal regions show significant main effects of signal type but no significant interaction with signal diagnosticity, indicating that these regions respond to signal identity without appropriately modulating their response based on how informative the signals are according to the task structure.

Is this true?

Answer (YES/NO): NO